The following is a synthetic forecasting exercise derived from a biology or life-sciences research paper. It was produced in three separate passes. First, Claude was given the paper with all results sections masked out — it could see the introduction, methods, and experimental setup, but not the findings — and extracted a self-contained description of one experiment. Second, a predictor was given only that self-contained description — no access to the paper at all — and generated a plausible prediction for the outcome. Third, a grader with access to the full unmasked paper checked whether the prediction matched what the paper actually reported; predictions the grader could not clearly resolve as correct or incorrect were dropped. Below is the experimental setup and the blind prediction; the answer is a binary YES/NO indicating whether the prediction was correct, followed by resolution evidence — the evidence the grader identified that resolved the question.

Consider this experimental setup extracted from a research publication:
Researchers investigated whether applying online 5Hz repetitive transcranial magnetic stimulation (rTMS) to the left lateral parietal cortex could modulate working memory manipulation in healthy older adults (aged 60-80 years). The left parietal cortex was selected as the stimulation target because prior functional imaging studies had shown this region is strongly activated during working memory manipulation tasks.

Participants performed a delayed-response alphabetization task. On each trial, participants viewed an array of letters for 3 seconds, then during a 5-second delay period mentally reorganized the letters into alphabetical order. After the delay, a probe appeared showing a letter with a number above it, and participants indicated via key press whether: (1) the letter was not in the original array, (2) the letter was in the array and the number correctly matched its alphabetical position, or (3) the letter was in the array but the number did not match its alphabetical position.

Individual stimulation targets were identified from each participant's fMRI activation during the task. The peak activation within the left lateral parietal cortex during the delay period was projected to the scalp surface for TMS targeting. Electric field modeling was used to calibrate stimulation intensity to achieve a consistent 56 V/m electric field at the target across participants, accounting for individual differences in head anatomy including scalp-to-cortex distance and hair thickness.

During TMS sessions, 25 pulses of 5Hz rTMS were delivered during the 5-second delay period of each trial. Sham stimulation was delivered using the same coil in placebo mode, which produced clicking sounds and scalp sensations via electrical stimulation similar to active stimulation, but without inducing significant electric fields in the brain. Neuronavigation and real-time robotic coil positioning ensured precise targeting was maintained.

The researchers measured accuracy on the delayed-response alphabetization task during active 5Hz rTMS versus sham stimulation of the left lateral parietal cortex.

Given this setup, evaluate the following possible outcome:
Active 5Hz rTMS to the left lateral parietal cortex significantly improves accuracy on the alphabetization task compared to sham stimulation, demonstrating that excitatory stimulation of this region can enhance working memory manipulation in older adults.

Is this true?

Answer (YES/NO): NO